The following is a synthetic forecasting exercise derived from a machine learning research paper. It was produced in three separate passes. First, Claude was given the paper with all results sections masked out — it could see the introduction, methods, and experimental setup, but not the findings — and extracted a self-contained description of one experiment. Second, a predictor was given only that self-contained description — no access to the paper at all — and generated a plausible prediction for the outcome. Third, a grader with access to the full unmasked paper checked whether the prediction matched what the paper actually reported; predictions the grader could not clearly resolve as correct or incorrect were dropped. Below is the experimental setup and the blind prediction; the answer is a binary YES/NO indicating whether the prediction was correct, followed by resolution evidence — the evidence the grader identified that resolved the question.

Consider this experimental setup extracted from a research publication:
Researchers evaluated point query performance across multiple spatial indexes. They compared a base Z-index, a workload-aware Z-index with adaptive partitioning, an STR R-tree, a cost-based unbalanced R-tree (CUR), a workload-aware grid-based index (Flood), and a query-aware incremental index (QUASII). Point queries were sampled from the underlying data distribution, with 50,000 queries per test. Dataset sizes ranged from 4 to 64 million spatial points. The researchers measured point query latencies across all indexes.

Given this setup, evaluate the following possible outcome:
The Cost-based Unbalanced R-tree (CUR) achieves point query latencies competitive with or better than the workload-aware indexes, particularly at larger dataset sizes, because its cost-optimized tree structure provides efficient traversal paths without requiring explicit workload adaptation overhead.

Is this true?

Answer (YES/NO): NO